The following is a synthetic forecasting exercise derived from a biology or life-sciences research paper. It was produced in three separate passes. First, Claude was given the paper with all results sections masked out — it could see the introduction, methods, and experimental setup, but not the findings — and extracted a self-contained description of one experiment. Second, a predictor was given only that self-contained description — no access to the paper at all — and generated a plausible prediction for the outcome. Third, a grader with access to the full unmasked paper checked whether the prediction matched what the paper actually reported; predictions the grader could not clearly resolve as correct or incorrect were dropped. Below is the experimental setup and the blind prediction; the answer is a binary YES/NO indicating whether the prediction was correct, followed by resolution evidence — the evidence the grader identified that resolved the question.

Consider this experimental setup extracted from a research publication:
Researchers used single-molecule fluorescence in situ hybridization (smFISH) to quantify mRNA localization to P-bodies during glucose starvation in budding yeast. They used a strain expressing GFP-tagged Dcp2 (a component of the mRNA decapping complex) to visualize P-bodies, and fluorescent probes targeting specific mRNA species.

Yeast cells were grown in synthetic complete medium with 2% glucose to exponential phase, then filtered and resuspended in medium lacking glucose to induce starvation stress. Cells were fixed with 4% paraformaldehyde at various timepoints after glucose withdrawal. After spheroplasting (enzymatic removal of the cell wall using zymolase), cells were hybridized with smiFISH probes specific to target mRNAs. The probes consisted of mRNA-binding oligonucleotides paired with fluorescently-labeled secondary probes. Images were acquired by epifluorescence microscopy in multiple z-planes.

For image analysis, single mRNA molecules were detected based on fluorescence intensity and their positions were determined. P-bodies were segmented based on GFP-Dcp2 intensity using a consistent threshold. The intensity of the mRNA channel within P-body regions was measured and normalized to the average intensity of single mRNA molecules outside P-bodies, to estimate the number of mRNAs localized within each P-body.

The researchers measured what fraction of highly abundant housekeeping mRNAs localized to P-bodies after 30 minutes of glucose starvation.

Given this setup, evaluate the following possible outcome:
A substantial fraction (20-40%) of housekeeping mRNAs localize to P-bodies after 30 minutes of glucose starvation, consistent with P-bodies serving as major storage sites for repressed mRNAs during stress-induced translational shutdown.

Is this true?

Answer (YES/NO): NO